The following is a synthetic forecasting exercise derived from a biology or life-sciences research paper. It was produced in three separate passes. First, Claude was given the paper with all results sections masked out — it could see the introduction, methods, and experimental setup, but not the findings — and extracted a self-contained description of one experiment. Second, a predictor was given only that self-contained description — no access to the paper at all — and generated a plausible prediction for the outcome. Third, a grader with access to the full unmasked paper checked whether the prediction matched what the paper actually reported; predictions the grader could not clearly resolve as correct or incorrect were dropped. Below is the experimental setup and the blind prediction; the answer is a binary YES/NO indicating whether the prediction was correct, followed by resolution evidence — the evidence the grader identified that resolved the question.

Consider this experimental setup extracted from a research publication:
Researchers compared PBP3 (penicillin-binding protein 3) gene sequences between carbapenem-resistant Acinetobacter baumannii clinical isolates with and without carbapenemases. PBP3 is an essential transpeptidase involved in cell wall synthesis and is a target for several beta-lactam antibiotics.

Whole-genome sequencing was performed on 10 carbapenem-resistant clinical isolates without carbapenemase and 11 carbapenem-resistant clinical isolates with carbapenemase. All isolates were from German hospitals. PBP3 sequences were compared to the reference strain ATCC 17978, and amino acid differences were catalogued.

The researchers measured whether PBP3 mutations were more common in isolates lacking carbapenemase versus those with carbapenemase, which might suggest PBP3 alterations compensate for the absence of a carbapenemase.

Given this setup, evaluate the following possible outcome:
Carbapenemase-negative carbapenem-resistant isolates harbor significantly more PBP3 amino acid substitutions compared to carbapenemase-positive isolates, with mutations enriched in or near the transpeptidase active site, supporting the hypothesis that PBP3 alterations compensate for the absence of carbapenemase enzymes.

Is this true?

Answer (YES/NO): NO